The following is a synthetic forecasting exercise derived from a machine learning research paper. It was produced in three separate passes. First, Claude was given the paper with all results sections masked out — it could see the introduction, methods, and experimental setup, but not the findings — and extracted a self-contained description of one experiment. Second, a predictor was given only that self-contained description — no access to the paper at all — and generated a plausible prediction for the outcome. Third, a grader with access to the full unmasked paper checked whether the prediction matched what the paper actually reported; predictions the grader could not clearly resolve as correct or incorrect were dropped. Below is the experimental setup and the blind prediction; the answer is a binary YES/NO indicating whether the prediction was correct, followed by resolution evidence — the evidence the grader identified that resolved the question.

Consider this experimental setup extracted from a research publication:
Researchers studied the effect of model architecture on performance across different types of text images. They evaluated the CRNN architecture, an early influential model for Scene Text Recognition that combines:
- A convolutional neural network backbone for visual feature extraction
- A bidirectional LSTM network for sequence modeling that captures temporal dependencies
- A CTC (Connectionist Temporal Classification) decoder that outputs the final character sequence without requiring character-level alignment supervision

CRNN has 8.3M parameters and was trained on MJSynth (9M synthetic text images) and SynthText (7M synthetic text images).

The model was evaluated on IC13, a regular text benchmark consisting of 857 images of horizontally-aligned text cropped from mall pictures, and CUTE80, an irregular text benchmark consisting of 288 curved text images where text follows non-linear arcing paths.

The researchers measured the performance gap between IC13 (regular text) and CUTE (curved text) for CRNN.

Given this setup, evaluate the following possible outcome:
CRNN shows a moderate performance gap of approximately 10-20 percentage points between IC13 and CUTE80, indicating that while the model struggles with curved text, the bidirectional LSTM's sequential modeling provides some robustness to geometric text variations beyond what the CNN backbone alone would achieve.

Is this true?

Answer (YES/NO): NO